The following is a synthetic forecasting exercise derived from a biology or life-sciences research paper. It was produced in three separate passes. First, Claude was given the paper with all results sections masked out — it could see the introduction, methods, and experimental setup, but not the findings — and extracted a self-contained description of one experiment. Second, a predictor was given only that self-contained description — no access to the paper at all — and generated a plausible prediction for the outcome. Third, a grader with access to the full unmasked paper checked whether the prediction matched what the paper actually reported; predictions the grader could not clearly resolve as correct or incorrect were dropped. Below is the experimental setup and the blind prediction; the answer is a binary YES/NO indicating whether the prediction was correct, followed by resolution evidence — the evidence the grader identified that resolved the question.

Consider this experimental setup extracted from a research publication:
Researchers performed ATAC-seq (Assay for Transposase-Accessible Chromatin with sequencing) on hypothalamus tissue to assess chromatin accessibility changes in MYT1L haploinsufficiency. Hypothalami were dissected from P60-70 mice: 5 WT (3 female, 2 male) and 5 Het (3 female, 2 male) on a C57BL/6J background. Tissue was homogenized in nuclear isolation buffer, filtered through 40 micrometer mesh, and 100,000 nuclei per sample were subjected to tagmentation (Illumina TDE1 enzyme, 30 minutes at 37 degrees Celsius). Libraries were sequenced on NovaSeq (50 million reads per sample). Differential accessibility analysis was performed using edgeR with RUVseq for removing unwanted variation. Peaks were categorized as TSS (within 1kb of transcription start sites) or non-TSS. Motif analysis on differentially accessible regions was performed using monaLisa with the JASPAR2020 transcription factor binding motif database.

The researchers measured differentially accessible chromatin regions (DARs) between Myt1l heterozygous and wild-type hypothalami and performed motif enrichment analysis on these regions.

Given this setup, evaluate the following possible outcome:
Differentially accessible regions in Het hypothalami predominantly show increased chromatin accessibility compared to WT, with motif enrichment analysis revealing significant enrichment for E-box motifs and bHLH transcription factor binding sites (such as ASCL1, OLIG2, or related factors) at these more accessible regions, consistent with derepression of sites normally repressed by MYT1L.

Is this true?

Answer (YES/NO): NO